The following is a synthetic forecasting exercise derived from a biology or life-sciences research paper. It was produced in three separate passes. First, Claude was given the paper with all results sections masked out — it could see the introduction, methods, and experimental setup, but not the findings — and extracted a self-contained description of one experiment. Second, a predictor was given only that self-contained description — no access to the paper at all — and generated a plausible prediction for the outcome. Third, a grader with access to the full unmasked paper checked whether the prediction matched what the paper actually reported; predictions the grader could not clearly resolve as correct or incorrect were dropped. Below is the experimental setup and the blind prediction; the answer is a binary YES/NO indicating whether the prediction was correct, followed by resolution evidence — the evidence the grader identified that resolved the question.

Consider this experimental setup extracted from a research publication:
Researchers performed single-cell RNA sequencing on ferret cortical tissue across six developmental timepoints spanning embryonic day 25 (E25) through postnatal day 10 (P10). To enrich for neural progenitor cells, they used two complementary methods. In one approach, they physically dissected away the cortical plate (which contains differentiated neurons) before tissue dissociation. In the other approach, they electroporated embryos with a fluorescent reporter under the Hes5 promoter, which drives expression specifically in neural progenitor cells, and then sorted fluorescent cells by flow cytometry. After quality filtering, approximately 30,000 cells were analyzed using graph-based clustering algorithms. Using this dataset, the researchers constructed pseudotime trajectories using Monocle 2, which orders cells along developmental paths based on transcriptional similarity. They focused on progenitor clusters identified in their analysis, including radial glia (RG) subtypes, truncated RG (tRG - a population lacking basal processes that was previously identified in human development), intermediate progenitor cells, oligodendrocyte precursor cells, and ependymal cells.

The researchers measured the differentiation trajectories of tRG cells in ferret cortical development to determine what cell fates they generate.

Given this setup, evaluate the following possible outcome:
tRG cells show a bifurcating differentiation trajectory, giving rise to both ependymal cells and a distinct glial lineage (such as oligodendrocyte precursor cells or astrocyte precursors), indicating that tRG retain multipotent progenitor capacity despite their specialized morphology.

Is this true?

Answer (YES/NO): YES